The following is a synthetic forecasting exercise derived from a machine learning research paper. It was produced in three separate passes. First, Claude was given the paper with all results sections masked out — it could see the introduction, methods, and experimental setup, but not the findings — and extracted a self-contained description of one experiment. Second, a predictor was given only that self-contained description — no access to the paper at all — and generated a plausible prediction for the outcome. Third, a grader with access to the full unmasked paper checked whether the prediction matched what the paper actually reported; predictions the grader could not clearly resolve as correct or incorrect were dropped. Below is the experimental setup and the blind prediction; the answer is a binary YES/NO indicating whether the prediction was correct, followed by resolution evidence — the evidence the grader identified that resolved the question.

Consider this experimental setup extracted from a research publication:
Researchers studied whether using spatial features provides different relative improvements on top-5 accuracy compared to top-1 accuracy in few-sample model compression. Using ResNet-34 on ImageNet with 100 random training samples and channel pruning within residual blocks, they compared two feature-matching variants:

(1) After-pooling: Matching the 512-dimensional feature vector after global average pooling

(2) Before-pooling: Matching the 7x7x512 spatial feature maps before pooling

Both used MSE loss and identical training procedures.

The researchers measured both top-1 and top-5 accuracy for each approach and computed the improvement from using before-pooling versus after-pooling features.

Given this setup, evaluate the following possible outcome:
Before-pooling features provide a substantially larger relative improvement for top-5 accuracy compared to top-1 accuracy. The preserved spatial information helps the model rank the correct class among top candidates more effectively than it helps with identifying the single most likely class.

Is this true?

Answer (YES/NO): NO